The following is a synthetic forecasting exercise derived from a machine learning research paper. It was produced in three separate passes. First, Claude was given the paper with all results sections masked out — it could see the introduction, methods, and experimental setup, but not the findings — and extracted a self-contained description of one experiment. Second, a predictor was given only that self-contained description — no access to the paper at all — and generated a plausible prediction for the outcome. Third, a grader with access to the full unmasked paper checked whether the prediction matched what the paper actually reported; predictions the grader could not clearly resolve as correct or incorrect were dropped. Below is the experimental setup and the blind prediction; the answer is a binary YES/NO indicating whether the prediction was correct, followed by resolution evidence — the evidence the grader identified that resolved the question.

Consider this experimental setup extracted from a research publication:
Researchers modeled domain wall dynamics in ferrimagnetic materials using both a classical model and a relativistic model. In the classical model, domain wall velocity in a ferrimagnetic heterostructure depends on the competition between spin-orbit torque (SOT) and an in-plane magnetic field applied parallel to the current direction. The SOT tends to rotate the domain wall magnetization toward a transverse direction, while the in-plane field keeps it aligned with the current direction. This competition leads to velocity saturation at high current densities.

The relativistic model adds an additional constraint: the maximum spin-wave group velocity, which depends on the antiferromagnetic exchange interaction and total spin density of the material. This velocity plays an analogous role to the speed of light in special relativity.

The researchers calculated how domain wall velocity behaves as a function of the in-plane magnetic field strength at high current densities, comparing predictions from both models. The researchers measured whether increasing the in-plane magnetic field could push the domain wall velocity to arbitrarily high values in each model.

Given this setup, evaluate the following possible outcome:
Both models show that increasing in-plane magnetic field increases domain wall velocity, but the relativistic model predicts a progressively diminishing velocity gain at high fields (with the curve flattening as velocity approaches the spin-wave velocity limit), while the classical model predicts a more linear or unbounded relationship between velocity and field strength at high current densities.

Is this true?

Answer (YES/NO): YES